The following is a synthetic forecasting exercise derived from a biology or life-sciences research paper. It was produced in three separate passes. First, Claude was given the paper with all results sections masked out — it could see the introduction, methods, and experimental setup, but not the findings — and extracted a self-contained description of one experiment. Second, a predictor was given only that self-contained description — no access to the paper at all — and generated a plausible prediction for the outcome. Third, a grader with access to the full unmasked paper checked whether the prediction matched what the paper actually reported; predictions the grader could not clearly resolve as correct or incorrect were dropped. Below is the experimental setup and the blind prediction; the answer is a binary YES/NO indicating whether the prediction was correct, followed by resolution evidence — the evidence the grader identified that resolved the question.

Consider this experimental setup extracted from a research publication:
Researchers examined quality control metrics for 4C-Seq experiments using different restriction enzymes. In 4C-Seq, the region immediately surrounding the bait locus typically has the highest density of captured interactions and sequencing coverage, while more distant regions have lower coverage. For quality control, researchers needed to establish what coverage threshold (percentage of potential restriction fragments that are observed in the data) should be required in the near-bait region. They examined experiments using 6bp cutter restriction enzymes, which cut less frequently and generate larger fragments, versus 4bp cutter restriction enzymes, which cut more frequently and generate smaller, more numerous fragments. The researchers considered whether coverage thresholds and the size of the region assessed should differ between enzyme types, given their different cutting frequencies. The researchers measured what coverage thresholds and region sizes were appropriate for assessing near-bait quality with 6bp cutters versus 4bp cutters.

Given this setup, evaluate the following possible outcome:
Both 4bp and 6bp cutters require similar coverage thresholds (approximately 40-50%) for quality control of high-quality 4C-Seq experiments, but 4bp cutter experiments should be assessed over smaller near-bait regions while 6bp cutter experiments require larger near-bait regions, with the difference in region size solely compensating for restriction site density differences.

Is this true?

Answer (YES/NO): YES